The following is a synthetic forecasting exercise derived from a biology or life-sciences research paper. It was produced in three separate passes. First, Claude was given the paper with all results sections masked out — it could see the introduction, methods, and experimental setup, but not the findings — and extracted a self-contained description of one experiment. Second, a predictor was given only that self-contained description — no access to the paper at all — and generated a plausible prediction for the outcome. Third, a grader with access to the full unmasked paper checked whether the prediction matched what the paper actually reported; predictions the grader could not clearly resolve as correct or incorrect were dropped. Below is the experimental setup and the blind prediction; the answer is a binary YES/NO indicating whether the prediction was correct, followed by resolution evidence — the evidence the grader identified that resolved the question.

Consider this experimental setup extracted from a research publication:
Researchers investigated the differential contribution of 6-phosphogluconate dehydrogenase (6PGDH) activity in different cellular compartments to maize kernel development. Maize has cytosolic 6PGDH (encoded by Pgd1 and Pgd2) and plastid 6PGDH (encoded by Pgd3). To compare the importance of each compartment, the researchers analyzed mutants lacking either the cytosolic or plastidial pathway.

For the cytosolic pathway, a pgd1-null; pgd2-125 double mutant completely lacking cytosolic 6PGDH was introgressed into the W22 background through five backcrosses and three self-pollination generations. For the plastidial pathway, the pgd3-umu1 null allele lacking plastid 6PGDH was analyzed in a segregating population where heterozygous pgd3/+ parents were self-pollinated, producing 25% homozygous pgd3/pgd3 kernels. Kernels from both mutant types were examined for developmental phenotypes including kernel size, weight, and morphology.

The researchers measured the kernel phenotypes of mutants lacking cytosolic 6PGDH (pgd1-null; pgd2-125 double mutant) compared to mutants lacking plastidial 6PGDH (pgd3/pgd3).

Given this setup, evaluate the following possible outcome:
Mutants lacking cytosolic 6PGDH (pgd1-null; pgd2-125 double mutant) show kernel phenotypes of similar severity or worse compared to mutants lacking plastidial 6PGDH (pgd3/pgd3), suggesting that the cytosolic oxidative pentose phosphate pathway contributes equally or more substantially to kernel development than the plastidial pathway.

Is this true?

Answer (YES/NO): NO